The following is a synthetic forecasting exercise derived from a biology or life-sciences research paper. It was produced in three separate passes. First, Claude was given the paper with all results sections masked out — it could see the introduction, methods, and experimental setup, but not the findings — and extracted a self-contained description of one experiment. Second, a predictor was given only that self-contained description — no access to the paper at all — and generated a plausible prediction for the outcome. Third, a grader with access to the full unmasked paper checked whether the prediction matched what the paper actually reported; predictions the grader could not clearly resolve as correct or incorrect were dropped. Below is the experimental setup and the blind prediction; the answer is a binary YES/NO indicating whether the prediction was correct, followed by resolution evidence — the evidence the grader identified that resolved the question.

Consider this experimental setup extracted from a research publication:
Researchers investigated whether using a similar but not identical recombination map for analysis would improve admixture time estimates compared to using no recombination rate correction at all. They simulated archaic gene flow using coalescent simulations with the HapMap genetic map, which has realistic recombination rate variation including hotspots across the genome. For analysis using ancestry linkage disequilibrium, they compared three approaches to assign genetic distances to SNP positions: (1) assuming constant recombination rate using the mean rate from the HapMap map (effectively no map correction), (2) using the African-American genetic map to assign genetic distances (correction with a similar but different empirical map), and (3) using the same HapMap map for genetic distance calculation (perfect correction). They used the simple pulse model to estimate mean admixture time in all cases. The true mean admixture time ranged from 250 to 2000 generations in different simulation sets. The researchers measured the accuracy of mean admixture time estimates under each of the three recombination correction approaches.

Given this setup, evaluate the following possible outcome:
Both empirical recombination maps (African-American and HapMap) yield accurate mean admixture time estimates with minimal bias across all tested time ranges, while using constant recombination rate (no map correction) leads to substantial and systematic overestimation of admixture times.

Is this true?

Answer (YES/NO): NO